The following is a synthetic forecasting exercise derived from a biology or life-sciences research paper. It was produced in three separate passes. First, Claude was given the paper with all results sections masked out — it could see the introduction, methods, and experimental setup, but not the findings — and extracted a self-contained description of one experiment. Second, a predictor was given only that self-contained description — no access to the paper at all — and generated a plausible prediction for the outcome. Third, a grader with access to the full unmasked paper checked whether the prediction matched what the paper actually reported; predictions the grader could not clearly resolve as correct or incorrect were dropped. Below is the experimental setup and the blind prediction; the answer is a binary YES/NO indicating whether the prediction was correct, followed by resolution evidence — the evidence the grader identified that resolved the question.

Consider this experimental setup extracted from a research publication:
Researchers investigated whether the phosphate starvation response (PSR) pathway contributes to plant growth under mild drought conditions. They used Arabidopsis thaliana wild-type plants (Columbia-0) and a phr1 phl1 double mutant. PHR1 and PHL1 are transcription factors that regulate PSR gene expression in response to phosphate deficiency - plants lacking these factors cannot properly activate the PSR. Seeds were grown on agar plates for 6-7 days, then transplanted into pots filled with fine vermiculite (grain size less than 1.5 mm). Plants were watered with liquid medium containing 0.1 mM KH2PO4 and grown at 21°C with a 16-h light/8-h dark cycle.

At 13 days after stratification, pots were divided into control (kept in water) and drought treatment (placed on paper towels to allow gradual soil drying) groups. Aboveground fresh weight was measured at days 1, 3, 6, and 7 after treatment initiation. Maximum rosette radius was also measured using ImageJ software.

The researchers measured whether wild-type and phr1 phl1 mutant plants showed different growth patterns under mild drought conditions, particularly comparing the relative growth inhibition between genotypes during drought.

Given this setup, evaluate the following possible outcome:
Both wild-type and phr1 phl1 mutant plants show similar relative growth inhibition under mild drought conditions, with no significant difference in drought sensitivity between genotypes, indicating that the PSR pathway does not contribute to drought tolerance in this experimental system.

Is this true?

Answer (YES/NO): NO